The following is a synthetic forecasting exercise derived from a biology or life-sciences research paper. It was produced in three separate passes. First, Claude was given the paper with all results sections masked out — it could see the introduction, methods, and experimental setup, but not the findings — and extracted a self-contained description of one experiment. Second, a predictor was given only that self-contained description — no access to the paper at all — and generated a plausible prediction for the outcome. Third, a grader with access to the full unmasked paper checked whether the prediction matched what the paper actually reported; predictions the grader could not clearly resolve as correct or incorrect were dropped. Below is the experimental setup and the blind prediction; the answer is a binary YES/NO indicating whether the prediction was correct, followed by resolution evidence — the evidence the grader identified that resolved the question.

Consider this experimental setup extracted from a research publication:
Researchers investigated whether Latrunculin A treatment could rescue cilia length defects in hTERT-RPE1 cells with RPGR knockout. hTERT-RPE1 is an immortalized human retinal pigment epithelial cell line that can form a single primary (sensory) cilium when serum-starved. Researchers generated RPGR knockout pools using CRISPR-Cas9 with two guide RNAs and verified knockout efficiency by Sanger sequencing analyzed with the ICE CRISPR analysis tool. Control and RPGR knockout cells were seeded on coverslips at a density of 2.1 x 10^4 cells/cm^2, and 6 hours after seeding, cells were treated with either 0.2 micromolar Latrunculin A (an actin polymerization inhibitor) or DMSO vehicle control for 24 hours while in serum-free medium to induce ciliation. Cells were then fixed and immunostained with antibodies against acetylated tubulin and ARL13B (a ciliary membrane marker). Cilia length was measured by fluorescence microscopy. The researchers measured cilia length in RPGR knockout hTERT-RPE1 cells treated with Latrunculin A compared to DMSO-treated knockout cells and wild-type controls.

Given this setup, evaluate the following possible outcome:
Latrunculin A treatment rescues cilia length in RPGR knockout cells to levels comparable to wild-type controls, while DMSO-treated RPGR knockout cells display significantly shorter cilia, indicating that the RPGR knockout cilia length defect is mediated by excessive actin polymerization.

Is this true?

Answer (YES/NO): YES